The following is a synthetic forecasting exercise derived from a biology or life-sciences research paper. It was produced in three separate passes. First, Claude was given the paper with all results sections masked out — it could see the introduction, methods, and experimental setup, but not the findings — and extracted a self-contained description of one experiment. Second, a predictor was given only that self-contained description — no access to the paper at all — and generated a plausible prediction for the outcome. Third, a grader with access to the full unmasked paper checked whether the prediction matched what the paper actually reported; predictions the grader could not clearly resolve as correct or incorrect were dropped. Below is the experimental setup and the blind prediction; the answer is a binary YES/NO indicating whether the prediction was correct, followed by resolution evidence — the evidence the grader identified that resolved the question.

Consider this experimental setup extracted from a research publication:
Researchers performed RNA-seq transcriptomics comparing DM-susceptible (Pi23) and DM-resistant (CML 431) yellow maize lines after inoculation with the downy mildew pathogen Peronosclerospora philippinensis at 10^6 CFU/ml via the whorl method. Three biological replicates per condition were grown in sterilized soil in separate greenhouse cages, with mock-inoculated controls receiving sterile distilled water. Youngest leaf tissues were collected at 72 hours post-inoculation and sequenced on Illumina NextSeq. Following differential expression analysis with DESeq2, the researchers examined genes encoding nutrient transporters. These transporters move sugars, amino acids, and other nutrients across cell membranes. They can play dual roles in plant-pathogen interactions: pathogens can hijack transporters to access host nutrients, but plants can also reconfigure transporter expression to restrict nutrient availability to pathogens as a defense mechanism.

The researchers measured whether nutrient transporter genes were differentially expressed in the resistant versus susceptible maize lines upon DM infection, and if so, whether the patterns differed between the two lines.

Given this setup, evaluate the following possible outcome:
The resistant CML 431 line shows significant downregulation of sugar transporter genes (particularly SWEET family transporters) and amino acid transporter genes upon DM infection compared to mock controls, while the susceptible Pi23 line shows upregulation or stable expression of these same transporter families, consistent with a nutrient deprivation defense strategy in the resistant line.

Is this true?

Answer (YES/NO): NO